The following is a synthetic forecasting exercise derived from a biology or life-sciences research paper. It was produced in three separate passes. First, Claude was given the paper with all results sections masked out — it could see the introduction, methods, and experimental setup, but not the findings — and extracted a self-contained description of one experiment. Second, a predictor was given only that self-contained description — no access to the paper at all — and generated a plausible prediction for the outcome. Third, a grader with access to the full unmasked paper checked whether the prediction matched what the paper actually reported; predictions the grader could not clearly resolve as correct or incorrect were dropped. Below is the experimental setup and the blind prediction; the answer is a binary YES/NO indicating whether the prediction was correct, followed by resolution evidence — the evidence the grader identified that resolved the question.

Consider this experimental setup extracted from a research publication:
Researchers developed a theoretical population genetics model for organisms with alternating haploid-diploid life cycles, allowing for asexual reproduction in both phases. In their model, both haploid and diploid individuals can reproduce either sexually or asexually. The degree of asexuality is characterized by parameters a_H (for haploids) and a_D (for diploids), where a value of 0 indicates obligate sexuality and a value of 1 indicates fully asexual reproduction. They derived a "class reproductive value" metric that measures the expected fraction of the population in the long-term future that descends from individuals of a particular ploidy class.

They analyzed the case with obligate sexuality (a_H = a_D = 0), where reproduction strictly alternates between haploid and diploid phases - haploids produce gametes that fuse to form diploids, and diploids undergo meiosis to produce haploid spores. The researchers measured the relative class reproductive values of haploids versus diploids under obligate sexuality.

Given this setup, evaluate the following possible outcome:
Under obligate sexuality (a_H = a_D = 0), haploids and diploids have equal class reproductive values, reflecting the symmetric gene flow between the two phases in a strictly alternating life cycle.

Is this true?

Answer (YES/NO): YES